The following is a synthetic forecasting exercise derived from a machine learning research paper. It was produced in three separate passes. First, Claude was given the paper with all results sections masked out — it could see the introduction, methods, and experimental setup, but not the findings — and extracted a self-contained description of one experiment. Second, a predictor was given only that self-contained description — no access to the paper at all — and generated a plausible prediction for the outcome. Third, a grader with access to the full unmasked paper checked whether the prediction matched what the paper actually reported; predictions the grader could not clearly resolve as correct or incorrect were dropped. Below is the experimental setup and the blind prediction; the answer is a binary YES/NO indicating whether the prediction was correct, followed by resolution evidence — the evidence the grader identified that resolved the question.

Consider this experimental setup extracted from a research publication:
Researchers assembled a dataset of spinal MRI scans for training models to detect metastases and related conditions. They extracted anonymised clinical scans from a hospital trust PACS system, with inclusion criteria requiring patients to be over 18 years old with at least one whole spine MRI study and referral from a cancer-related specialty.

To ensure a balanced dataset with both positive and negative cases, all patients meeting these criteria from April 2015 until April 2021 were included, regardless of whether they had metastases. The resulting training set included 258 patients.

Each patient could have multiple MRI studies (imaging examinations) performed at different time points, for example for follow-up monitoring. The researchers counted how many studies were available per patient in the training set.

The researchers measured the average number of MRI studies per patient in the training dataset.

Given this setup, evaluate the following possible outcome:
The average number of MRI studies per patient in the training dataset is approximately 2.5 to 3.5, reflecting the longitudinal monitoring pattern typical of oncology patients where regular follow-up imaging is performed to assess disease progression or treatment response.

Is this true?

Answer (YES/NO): NO